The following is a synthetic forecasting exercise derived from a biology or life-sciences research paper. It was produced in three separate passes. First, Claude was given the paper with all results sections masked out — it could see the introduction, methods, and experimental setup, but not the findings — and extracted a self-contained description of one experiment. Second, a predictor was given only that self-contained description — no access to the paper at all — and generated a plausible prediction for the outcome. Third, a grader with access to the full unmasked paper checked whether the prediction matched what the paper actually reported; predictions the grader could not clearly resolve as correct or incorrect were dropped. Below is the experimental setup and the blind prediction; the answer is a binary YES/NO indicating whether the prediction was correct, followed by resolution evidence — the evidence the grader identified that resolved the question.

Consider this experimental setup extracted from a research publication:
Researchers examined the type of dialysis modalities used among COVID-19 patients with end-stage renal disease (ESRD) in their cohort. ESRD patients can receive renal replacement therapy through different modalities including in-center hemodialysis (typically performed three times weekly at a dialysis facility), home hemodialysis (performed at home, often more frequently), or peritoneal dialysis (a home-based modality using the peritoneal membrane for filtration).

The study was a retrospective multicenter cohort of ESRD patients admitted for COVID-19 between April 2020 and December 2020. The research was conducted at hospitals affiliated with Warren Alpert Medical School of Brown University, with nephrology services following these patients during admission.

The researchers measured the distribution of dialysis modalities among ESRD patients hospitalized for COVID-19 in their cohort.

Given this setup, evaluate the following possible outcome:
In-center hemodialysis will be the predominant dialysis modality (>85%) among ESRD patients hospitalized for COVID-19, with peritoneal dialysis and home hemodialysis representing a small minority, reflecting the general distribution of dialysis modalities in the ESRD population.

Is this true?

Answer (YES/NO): YES